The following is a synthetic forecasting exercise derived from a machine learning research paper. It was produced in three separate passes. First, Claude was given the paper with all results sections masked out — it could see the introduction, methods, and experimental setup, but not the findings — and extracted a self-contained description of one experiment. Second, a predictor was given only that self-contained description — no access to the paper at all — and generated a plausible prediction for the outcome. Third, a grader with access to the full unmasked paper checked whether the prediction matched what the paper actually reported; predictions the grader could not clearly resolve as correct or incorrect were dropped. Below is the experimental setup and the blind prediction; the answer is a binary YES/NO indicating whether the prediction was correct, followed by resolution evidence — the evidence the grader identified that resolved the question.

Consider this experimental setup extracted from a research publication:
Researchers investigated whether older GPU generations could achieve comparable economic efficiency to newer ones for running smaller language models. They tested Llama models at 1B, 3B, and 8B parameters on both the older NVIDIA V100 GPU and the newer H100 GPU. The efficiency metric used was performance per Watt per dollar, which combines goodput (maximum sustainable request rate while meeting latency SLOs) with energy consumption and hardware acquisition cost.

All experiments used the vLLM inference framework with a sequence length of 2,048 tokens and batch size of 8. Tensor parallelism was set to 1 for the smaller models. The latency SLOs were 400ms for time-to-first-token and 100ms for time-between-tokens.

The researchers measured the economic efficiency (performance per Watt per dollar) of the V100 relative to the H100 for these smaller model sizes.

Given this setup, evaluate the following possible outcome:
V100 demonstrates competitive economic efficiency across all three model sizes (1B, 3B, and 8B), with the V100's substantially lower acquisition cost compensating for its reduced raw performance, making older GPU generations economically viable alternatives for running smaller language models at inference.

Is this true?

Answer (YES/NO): YES